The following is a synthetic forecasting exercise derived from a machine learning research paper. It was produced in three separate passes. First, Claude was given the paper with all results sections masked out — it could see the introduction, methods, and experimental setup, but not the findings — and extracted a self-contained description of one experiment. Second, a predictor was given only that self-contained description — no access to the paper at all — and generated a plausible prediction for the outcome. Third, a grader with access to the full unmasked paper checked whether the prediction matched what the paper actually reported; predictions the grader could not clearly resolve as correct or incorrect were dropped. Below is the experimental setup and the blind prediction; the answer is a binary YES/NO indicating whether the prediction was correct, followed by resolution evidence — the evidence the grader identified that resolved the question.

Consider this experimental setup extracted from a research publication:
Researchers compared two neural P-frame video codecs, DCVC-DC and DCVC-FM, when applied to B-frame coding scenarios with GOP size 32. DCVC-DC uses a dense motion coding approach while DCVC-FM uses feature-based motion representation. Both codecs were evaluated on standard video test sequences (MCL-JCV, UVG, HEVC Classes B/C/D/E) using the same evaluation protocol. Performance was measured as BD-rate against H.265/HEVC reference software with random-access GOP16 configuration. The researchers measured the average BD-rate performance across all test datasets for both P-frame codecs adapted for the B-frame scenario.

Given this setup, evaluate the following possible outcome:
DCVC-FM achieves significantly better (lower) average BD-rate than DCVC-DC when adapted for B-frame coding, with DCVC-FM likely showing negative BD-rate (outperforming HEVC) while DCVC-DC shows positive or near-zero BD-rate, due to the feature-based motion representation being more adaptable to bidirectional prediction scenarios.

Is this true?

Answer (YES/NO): NO